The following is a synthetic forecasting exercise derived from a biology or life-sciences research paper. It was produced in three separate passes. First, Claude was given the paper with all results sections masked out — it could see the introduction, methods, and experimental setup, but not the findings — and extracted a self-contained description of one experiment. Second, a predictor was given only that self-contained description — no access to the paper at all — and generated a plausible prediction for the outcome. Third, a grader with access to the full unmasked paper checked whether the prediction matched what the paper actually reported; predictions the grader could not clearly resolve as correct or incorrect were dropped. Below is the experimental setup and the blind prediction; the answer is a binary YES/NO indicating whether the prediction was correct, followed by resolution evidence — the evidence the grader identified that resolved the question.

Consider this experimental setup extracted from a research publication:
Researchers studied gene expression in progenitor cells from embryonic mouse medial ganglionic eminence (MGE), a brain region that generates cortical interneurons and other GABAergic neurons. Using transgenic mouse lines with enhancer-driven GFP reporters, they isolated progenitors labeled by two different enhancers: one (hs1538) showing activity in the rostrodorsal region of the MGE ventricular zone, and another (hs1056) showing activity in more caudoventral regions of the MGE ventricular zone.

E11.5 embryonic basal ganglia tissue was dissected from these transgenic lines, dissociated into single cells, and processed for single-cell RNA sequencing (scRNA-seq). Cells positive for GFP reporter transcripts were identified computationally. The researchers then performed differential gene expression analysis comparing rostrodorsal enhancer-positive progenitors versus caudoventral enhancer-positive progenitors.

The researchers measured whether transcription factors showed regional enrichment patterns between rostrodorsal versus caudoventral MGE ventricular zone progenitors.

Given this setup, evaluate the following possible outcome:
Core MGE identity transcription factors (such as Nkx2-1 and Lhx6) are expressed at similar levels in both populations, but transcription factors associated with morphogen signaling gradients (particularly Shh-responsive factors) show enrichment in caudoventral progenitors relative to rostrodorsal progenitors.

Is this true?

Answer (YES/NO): NO